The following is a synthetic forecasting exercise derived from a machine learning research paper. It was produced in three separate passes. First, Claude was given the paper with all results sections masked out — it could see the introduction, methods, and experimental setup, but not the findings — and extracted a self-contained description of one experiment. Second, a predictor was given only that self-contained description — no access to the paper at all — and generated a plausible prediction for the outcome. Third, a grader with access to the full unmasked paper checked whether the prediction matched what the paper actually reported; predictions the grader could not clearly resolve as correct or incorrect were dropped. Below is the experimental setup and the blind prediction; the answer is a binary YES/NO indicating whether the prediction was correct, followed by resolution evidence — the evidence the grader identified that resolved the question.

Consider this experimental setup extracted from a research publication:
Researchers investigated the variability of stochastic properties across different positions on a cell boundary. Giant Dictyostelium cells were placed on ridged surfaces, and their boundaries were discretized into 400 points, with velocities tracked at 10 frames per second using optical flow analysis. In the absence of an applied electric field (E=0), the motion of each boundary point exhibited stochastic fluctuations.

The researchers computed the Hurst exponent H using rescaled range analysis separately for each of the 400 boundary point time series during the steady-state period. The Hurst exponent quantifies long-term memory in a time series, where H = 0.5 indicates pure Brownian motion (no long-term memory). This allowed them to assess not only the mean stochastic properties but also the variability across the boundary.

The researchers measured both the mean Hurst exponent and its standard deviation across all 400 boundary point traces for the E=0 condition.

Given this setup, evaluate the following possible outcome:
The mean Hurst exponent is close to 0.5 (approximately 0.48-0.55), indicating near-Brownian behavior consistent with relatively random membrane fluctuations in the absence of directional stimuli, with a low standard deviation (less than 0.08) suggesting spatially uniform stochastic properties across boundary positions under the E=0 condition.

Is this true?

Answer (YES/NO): YES